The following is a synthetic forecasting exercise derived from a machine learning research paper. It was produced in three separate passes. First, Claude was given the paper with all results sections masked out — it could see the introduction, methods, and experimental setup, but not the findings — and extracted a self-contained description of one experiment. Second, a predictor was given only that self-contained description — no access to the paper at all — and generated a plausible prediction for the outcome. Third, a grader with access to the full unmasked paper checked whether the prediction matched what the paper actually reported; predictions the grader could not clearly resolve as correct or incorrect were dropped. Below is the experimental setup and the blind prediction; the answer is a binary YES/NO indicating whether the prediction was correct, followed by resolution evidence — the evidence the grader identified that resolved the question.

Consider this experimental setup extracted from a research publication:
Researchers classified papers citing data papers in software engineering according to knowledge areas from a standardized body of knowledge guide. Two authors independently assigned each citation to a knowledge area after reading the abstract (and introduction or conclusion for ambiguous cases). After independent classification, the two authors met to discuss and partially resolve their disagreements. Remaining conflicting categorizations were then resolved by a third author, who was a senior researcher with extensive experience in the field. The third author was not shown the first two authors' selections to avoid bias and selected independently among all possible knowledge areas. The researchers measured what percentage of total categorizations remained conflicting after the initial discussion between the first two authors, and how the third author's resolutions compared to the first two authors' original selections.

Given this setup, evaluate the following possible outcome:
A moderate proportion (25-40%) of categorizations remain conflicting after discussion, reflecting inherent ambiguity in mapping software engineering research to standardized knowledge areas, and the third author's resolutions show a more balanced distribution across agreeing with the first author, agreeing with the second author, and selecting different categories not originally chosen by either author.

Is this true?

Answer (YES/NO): NO